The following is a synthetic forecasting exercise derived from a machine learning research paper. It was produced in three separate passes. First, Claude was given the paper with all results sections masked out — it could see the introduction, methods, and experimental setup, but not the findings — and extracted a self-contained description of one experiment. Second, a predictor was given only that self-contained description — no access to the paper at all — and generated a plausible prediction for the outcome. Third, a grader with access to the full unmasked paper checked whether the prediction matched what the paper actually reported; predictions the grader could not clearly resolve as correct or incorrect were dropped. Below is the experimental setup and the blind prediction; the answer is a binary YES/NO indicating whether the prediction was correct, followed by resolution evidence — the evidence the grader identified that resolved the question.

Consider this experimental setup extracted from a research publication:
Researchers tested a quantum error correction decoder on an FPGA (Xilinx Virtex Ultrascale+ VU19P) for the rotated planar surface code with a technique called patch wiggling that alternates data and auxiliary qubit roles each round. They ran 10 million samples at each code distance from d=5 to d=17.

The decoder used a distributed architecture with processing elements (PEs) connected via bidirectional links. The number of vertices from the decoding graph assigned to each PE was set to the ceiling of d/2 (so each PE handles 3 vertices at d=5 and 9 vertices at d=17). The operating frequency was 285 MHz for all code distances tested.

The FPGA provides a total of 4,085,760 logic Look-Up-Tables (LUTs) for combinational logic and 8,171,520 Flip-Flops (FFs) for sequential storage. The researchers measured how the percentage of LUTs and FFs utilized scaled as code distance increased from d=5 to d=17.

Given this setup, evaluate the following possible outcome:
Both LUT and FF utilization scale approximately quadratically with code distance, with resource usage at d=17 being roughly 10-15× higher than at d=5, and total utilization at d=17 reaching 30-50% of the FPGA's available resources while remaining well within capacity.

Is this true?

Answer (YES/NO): NO